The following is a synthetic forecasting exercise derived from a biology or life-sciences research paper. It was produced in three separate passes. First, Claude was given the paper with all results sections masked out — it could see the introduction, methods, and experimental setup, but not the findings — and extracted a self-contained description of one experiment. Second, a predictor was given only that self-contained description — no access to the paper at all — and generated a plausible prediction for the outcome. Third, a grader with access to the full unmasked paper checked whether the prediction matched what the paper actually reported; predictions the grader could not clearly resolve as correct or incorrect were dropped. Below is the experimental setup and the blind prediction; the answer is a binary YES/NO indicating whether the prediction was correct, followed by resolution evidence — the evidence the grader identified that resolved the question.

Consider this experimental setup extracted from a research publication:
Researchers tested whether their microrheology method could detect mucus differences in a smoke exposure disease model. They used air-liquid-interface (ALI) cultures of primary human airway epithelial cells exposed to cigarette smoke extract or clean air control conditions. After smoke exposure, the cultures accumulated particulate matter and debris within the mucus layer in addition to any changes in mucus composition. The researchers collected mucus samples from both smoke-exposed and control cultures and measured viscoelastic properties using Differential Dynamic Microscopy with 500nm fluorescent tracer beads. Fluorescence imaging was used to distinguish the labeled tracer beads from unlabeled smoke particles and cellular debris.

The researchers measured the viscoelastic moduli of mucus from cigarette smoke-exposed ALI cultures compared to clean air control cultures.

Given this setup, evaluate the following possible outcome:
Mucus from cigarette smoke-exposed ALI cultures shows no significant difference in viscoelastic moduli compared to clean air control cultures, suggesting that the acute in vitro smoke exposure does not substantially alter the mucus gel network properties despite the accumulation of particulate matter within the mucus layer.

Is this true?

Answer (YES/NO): NO